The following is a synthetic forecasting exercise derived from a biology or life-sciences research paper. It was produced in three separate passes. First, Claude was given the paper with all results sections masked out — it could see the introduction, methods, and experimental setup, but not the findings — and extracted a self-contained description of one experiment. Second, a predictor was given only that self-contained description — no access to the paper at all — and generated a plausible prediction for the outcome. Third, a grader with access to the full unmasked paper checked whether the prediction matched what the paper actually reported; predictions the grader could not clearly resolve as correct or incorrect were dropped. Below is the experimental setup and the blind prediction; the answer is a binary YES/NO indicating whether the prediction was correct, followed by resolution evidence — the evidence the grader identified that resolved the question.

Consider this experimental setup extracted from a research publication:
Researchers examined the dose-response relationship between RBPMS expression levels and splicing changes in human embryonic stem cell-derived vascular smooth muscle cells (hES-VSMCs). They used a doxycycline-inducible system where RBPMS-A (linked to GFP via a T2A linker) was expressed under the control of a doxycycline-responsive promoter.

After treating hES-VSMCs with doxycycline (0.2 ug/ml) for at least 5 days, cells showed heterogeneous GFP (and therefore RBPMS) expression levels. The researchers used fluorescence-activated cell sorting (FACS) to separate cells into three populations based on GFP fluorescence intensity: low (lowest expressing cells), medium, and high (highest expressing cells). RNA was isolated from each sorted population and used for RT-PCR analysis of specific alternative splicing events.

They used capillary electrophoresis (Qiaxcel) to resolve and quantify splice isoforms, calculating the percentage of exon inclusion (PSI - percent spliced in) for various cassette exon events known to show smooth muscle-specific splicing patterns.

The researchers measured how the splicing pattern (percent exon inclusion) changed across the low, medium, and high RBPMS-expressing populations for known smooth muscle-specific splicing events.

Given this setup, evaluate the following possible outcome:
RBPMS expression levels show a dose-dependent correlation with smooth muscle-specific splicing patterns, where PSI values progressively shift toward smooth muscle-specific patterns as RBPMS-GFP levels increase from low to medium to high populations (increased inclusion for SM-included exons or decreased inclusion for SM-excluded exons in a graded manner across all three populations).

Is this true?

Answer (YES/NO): YES